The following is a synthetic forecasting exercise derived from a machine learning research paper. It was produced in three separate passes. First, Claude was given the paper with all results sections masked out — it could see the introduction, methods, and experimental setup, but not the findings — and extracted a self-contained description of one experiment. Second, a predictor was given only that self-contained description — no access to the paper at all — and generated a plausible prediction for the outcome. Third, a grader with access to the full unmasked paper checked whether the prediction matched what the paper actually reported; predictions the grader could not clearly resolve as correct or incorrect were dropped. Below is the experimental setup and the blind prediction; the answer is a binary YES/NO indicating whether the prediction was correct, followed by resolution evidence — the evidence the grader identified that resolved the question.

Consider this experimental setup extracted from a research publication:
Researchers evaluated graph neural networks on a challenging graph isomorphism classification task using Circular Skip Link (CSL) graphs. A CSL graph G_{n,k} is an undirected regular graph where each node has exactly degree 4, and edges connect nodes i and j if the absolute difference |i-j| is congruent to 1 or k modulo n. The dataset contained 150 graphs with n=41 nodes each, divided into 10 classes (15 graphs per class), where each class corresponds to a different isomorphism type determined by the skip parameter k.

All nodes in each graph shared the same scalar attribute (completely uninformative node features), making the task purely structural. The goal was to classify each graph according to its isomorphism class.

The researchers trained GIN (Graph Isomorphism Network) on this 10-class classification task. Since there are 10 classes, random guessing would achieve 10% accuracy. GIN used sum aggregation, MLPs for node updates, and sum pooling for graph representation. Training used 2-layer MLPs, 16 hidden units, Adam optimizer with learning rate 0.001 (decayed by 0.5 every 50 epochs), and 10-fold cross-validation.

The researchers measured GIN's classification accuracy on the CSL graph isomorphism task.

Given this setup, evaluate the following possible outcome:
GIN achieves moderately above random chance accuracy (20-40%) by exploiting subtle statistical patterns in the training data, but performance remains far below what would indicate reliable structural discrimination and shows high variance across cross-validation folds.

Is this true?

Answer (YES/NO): NO